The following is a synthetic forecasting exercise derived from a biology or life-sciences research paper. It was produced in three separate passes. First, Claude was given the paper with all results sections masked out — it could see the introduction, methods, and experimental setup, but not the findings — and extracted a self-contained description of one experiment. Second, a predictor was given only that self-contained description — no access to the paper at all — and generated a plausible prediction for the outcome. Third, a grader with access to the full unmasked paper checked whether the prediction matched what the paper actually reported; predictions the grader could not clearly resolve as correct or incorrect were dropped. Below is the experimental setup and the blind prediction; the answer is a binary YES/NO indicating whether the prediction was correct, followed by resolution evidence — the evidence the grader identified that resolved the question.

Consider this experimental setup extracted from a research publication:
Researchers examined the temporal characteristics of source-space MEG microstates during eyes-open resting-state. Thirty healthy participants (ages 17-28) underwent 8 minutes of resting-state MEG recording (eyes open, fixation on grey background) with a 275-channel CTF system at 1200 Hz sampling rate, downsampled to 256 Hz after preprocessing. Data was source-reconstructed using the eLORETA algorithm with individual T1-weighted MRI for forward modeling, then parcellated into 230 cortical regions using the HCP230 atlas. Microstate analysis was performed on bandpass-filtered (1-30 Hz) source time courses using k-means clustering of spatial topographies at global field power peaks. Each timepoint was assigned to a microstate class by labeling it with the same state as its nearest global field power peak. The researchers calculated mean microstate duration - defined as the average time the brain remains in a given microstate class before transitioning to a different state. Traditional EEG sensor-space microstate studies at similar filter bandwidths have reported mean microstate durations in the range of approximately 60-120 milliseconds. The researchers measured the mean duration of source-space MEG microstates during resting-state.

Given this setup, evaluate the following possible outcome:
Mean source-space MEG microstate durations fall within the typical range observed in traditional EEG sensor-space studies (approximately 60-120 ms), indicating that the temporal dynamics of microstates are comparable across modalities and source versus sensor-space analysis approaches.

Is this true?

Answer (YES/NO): YES